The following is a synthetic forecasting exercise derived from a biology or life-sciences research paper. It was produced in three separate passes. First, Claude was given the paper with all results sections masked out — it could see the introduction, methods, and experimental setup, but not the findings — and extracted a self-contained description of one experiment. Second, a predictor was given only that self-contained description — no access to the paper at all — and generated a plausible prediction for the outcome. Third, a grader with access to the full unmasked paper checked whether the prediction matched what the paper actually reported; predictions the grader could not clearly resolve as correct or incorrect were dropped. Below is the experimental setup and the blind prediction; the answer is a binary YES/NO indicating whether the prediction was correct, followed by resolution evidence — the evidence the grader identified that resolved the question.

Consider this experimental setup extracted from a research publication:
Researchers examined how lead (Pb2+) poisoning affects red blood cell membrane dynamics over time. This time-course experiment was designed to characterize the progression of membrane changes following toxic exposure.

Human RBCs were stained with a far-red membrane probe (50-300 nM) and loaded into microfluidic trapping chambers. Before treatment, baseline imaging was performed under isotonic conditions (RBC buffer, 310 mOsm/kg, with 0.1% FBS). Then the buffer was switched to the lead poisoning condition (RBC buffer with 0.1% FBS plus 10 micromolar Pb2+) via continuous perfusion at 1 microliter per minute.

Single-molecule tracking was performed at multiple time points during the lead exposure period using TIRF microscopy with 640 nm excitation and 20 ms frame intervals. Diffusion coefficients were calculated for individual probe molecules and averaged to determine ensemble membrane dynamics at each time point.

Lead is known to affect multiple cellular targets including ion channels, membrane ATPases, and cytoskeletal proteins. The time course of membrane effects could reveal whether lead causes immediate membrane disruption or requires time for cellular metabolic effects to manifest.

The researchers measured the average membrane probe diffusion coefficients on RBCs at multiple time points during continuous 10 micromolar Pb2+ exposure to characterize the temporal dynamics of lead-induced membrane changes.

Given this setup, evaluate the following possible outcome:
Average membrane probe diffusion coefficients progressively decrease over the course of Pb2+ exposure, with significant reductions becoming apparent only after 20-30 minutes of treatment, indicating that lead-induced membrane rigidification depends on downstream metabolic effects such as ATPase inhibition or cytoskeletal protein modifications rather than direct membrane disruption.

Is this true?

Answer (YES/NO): NO